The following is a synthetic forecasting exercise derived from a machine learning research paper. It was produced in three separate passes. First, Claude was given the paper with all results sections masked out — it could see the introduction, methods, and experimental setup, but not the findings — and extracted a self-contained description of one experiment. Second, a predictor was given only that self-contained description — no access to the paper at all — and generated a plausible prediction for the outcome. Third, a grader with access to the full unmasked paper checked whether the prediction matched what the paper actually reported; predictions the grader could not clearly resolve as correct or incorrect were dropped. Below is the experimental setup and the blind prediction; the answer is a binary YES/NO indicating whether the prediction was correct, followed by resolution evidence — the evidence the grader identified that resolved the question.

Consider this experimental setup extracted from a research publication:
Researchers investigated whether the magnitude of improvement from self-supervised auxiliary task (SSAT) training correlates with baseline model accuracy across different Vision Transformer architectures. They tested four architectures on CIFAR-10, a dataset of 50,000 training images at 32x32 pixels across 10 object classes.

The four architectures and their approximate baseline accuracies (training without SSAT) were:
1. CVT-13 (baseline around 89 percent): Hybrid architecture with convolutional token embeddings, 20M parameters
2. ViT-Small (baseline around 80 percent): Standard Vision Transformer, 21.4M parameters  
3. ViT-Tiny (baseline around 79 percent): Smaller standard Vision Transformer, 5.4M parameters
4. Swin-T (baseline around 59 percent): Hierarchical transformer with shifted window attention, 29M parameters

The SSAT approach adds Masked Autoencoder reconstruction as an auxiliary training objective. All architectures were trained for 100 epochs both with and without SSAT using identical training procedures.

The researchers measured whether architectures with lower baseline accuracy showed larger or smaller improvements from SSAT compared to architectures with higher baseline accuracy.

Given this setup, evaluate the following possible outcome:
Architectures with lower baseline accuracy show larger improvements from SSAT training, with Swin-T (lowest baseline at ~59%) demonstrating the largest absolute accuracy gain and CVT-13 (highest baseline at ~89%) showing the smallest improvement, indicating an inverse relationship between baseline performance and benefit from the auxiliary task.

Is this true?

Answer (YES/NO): YES